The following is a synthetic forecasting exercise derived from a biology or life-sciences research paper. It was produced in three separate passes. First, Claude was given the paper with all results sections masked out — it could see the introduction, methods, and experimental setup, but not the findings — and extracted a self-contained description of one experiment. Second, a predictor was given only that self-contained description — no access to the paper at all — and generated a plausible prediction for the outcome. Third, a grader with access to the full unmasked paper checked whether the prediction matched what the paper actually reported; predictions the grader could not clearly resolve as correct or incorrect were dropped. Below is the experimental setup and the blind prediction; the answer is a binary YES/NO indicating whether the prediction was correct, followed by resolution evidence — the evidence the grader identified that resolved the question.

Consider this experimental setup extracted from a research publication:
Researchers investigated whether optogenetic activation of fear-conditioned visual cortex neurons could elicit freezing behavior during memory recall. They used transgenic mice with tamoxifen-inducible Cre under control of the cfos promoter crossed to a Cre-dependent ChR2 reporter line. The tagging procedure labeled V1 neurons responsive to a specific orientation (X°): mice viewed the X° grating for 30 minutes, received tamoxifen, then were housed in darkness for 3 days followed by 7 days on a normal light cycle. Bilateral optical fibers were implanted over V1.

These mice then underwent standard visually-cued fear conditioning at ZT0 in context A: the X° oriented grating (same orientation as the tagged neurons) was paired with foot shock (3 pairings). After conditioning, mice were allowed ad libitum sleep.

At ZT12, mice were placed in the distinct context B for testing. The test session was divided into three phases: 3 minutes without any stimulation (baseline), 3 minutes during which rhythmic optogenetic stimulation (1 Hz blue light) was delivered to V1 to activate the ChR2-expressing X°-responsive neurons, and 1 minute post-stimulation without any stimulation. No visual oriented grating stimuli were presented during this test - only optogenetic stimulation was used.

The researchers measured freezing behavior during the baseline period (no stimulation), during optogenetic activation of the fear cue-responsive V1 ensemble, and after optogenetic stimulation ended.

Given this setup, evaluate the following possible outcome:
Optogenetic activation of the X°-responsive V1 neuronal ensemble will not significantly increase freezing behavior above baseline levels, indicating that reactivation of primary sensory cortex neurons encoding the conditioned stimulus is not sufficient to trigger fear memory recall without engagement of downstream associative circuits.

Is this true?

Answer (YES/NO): NO